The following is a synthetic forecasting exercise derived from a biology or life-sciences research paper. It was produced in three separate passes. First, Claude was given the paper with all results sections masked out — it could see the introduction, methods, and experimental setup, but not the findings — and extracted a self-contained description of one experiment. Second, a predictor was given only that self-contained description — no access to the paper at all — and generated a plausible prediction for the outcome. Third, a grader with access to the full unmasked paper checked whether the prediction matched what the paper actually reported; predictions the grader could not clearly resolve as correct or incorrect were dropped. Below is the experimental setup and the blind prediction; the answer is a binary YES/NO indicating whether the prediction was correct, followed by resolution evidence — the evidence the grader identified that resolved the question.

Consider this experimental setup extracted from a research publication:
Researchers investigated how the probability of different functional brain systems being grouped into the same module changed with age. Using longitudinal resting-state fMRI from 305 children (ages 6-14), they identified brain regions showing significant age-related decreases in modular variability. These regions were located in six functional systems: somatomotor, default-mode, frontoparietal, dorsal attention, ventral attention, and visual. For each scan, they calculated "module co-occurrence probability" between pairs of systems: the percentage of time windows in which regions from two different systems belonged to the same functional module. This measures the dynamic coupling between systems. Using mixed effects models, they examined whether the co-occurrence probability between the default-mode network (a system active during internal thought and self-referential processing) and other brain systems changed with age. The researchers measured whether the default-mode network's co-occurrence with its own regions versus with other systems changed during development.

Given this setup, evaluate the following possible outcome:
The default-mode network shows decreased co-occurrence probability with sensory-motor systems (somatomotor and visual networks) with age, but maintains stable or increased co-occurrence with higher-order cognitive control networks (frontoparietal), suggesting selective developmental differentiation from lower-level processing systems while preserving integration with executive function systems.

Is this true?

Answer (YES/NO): YES